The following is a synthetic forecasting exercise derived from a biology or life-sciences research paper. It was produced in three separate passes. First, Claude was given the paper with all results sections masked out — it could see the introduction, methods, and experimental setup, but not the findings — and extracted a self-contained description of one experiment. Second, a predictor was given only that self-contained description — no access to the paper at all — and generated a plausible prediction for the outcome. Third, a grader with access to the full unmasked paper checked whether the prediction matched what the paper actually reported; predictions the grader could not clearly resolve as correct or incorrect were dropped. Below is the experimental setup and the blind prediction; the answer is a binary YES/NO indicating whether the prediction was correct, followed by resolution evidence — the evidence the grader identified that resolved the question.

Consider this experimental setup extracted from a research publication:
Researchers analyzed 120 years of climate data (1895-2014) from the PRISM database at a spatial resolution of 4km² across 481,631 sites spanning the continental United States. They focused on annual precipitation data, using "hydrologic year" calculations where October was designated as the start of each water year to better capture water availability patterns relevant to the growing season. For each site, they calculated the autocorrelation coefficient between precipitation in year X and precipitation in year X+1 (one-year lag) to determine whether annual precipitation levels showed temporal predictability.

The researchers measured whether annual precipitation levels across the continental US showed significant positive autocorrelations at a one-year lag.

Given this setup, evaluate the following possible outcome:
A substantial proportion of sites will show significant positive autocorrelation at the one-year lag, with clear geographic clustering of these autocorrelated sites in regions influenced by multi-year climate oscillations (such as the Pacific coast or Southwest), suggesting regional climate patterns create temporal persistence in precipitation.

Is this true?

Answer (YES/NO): NO